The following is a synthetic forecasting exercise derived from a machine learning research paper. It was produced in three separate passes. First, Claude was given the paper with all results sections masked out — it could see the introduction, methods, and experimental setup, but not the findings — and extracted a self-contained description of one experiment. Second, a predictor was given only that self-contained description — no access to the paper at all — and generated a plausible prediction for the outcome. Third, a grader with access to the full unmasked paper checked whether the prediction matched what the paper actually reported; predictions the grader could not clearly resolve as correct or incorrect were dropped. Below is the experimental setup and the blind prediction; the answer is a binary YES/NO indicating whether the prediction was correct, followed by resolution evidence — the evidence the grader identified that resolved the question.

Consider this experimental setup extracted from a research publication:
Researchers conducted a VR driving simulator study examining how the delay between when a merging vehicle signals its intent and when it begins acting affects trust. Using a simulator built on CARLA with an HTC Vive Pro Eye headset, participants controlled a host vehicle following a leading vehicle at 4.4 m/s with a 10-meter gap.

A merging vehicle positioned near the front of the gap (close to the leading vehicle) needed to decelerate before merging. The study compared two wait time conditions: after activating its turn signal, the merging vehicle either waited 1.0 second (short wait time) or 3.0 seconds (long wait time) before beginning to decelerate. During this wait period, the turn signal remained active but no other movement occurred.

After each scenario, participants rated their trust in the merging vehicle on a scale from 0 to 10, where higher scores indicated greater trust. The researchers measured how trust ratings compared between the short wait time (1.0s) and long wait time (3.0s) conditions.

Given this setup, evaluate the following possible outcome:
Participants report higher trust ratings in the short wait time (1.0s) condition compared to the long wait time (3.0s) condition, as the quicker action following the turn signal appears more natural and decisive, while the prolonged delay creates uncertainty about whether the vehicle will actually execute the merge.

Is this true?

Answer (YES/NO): YES